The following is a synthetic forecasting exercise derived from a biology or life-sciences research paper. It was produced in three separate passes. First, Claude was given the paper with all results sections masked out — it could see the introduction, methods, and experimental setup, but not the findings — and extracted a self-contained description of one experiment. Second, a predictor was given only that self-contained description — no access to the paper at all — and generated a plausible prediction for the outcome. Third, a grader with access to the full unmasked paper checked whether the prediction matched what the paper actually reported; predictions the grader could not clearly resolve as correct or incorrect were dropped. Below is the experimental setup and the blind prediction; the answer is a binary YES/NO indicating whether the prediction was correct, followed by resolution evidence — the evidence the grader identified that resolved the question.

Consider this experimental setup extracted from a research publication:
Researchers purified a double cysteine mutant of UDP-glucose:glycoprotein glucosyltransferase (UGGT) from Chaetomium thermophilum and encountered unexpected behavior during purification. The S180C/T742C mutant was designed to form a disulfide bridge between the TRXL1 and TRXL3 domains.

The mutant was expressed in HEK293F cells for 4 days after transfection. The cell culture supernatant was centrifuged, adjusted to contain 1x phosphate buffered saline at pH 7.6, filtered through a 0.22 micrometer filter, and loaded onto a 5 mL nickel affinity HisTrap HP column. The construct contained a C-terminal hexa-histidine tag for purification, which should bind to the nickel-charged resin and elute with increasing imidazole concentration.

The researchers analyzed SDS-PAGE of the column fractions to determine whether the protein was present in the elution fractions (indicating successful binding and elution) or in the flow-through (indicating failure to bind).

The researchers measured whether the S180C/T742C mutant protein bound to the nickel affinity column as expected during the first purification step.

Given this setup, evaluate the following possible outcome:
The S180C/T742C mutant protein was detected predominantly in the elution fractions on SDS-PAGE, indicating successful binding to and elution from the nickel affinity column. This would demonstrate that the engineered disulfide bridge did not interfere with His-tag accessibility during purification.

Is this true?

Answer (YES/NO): NO